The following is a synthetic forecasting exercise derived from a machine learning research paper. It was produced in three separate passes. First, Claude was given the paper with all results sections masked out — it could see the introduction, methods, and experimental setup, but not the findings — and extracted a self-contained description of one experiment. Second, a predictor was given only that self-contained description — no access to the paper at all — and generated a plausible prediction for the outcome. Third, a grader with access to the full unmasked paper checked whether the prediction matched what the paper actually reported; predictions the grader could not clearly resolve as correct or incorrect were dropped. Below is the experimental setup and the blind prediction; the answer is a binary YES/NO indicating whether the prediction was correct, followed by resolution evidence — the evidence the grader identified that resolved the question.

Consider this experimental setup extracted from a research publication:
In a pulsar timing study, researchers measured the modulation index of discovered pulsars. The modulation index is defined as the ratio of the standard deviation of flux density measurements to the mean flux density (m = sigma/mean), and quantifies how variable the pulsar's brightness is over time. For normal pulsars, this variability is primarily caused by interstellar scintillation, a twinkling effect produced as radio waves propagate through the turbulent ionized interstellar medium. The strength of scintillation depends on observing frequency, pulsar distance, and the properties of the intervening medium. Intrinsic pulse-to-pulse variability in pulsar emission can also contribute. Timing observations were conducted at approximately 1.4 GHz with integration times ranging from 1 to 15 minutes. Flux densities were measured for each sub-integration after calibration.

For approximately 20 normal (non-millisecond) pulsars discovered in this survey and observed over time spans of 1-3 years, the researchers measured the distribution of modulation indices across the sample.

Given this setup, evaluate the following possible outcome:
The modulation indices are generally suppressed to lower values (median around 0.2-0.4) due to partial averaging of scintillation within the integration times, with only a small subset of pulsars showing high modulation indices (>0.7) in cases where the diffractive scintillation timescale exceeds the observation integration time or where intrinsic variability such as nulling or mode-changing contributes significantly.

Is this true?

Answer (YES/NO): NO